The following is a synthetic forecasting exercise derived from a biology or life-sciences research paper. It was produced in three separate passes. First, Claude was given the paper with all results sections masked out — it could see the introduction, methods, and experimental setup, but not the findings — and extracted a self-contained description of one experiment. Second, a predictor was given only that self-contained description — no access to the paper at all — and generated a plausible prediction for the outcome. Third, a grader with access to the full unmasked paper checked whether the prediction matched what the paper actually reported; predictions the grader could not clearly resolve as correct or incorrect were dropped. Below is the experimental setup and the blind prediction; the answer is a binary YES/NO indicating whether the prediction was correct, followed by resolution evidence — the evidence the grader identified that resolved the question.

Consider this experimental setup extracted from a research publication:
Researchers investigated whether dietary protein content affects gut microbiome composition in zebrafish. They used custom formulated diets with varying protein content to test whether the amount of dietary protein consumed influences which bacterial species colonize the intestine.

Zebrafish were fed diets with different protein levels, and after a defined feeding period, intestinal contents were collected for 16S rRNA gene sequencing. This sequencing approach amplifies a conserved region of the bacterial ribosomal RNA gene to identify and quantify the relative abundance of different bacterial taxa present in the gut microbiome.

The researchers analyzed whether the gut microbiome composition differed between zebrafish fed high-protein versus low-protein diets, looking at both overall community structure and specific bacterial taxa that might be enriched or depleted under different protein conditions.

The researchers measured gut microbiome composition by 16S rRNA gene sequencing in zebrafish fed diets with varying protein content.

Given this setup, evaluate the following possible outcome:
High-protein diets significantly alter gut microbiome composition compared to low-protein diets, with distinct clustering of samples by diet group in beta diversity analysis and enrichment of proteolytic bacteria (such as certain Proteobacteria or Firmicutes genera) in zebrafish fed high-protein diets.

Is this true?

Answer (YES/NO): YES